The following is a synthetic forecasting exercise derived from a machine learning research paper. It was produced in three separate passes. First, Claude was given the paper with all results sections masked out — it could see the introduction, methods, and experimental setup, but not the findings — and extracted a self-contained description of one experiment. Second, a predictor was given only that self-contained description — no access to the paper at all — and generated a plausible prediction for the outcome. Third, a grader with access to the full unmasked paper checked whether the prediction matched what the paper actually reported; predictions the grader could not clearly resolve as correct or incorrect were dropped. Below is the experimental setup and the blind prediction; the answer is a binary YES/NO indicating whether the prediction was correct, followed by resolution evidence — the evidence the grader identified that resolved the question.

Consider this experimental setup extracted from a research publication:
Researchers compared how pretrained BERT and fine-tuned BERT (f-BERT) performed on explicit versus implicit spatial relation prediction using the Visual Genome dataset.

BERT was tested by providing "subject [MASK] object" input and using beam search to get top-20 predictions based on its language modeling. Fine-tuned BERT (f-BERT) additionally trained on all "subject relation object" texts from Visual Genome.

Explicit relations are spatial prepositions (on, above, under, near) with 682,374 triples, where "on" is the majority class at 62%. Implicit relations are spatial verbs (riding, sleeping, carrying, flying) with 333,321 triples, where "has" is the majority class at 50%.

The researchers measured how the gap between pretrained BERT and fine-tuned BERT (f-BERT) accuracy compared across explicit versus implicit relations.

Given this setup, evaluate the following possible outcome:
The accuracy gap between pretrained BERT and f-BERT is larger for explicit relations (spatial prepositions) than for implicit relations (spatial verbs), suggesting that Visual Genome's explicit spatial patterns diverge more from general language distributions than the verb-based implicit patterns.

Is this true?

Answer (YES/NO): NO